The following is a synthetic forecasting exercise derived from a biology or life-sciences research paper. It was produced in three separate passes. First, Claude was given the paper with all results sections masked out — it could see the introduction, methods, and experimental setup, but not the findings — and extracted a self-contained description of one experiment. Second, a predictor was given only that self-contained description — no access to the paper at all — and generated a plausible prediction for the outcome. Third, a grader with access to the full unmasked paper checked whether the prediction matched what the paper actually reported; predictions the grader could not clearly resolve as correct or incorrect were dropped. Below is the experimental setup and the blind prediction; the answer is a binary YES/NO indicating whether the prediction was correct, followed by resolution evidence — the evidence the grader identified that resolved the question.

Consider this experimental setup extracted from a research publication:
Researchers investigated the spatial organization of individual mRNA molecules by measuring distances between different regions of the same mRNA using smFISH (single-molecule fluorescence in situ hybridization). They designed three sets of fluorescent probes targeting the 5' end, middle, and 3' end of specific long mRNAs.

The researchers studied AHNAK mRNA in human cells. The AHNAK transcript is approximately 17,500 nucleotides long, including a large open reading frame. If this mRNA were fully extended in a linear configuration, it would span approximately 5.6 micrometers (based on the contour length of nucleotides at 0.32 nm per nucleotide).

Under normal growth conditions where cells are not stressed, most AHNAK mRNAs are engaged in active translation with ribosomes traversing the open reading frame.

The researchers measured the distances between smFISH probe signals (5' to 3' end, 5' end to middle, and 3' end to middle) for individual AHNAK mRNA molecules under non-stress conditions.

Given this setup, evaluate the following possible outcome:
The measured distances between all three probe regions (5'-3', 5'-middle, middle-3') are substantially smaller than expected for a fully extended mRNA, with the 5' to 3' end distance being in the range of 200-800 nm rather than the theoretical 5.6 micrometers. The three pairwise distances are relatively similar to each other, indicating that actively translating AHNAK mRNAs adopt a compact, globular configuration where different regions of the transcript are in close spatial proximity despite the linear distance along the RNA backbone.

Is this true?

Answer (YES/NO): YES